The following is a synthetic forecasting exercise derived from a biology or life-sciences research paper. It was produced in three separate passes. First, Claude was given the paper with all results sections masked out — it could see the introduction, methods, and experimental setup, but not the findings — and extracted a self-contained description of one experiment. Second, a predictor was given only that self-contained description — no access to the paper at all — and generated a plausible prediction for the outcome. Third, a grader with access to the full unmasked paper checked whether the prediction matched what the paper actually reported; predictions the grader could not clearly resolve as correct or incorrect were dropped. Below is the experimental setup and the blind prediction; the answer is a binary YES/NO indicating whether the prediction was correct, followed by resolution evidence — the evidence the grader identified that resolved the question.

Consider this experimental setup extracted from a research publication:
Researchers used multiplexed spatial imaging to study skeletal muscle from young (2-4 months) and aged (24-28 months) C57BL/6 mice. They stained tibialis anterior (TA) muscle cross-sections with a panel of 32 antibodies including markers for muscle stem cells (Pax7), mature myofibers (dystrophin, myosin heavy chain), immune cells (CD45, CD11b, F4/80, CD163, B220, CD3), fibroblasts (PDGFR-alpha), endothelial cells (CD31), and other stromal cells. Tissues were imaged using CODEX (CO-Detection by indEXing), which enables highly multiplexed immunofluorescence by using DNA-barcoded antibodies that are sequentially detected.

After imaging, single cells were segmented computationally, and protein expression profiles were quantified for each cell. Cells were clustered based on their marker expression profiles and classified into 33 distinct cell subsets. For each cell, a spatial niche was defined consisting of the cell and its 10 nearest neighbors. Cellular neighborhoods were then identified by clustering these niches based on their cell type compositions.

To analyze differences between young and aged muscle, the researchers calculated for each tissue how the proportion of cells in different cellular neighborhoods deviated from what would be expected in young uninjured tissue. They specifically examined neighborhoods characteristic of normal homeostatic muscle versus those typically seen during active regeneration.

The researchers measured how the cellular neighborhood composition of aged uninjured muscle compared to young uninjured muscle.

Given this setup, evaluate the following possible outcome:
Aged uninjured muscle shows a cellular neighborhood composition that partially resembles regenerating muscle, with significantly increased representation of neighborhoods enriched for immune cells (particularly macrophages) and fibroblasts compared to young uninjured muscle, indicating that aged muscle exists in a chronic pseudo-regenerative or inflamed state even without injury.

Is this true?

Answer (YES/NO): YES